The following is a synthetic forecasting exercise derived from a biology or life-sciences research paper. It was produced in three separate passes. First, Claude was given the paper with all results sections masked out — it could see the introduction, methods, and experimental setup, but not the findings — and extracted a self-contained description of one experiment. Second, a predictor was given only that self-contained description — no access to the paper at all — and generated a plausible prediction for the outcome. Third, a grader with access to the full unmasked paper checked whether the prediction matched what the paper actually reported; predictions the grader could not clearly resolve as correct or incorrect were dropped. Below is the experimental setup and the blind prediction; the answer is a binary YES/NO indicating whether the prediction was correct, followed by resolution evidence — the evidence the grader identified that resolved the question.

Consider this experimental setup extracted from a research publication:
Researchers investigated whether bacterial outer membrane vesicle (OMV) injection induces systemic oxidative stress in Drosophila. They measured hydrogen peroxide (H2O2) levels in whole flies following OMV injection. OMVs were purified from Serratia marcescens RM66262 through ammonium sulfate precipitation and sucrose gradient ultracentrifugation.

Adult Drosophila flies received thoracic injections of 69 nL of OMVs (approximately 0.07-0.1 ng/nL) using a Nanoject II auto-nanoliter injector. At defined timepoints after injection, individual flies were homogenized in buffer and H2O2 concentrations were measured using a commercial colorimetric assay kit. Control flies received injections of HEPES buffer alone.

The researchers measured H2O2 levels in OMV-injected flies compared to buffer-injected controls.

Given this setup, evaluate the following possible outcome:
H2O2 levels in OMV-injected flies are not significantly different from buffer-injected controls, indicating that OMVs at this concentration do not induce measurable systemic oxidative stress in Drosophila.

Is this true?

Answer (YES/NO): NO